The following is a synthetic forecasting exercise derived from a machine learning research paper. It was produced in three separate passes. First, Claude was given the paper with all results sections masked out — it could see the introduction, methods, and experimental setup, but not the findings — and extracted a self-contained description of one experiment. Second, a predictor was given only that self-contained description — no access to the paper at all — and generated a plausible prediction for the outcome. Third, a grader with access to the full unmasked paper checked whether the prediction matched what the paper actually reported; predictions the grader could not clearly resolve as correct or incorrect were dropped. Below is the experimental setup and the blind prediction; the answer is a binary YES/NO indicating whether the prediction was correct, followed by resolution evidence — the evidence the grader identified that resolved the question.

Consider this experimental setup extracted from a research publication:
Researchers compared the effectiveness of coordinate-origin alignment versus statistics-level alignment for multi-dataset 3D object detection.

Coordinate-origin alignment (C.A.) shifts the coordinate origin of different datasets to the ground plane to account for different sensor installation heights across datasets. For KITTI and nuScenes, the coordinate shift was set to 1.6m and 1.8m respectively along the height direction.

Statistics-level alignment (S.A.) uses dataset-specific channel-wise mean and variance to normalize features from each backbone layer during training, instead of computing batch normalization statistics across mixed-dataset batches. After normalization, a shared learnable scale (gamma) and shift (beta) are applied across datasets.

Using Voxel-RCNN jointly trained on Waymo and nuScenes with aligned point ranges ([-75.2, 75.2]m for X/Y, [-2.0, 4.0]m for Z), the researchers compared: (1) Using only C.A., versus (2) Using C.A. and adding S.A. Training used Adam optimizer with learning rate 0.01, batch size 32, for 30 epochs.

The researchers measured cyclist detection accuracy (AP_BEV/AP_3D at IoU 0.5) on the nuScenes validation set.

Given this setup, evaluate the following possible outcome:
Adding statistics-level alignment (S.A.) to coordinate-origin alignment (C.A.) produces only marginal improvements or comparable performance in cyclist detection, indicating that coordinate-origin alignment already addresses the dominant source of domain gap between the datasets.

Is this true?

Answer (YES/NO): NO